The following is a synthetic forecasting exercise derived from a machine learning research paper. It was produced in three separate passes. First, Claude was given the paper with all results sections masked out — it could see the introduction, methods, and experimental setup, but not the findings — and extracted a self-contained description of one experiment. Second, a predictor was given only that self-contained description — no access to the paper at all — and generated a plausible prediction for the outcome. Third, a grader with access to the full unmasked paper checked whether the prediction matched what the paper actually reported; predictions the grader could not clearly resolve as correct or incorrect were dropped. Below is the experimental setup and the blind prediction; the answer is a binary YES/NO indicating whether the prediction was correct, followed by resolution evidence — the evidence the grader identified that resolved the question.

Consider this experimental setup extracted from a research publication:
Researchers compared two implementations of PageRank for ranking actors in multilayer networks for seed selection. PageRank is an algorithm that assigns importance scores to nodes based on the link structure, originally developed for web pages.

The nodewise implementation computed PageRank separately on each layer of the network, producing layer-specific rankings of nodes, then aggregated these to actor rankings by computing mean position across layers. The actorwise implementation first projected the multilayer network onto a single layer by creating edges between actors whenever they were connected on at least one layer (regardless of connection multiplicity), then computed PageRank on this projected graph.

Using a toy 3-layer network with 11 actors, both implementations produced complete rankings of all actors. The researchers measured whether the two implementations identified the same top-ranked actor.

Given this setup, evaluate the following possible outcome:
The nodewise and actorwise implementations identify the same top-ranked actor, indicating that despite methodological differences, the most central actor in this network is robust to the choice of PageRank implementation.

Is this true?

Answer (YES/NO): NO